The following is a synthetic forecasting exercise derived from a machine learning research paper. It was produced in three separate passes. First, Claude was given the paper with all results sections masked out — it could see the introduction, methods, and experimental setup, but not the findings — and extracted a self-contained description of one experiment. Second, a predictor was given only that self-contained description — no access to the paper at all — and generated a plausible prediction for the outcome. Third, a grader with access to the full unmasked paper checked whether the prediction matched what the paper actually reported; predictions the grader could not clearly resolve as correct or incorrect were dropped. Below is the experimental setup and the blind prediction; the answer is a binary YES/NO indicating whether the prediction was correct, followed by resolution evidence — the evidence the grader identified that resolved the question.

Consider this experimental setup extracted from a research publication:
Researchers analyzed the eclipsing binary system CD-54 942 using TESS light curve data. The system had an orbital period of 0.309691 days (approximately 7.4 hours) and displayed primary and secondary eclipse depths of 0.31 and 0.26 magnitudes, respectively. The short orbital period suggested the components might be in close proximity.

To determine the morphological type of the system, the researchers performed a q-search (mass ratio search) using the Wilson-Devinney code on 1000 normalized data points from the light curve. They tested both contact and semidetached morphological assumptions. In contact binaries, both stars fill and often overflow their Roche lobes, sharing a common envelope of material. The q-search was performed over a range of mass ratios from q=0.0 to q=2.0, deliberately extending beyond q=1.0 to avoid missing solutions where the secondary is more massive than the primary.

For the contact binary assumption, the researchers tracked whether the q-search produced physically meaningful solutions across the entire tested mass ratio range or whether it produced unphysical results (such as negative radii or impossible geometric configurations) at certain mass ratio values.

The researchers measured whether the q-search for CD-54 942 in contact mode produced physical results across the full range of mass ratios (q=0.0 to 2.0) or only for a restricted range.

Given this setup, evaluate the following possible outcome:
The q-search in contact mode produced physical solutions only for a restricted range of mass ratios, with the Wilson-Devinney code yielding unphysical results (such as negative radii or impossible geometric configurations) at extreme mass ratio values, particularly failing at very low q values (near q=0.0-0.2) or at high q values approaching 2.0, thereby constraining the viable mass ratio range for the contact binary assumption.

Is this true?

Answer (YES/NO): NO